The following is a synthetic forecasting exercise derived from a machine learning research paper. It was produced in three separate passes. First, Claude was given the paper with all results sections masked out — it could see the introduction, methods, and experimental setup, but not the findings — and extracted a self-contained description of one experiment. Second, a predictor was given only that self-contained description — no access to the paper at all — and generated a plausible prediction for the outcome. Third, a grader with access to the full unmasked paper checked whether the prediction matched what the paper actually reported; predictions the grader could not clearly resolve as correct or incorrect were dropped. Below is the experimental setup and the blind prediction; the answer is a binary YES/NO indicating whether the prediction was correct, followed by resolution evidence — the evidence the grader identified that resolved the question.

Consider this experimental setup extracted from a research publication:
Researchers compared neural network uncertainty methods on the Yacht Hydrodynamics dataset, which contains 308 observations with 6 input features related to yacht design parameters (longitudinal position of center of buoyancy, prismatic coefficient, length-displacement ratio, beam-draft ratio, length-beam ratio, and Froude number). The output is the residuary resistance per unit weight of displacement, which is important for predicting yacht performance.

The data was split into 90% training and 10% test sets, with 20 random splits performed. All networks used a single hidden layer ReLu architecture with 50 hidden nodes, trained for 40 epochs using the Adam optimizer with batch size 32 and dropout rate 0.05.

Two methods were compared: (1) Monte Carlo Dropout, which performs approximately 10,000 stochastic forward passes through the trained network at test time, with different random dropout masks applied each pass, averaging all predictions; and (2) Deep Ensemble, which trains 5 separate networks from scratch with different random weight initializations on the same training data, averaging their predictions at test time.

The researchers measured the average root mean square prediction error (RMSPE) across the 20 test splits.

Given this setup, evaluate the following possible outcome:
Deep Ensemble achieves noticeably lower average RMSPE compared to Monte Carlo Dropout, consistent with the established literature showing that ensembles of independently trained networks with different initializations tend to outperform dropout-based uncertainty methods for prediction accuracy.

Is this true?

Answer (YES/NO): NO